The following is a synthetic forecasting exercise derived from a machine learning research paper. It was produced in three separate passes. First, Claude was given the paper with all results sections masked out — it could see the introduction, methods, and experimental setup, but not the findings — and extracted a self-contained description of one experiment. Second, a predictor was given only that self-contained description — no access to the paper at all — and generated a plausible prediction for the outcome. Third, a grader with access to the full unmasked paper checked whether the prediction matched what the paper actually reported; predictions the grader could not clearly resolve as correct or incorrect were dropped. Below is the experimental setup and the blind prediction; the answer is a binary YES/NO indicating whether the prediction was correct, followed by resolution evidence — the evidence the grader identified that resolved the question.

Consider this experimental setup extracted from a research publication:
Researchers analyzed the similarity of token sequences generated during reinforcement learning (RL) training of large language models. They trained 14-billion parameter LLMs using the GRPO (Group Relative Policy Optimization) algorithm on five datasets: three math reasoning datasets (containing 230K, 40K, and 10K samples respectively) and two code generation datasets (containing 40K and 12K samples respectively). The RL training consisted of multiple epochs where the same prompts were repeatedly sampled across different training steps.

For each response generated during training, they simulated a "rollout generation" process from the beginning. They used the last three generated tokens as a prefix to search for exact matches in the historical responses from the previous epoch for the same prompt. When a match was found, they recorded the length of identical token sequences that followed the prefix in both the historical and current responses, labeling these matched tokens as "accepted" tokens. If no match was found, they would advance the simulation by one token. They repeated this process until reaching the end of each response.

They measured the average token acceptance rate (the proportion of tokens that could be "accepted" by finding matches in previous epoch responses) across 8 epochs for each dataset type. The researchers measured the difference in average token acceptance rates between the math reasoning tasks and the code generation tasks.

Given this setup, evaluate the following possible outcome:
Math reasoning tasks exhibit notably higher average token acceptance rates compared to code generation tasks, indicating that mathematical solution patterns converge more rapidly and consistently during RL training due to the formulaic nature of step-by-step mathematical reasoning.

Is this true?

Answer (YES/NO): YES